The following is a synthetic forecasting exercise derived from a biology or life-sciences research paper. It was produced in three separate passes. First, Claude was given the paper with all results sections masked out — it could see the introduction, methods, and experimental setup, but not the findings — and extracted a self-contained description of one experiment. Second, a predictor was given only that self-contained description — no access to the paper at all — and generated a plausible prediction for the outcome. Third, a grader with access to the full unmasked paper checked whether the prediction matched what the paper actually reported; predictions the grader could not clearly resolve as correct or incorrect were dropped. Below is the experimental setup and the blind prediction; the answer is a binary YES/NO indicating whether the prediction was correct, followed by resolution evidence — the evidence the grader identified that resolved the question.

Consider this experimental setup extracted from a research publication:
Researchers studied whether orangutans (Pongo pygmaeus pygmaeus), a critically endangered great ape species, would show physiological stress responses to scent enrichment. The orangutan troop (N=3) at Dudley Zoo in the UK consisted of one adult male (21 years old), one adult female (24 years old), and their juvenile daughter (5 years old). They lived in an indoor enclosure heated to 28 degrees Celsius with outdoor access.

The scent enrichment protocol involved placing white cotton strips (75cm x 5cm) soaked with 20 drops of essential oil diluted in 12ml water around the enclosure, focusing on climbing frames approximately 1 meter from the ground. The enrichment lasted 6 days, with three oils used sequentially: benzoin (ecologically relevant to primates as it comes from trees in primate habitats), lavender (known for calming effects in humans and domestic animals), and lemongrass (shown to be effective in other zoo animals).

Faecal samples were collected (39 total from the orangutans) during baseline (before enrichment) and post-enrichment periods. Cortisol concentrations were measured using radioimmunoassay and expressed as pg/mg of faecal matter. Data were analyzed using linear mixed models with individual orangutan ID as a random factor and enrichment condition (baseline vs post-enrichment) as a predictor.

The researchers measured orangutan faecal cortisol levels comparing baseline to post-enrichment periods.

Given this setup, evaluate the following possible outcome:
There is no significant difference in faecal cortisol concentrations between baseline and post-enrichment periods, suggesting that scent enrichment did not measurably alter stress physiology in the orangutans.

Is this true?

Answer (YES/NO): YES